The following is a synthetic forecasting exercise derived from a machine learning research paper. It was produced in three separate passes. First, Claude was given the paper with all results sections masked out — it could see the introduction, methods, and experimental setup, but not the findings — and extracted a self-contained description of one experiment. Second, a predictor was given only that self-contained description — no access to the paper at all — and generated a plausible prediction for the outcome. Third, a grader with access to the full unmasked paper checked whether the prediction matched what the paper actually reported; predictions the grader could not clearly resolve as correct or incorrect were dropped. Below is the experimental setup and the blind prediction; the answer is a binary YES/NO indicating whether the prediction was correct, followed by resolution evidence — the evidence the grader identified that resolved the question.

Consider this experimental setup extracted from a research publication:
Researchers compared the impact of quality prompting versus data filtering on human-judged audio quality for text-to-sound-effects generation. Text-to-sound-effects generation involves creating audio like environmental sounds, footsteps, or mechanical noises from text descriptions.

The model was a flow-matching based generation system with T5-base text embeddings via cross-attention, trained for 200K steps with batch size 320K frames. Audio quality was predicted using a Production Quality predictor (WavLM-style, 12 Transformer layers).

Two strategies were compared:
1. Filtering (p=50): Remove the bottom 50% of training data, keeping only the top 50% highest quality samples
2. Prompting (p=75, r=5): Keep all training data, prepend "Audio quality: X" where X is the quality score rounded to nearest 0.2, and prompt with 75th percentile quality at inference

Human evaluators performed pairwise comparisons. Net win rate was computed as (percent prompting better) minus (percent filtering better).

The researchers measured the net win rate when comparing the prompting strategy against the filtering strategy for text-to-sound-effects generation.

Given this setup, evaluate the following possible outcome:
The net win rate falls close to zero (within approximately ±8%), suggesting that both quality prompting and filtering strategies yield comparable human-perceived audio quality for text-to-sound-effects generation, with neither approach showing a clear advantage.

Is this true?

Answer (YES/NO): YES